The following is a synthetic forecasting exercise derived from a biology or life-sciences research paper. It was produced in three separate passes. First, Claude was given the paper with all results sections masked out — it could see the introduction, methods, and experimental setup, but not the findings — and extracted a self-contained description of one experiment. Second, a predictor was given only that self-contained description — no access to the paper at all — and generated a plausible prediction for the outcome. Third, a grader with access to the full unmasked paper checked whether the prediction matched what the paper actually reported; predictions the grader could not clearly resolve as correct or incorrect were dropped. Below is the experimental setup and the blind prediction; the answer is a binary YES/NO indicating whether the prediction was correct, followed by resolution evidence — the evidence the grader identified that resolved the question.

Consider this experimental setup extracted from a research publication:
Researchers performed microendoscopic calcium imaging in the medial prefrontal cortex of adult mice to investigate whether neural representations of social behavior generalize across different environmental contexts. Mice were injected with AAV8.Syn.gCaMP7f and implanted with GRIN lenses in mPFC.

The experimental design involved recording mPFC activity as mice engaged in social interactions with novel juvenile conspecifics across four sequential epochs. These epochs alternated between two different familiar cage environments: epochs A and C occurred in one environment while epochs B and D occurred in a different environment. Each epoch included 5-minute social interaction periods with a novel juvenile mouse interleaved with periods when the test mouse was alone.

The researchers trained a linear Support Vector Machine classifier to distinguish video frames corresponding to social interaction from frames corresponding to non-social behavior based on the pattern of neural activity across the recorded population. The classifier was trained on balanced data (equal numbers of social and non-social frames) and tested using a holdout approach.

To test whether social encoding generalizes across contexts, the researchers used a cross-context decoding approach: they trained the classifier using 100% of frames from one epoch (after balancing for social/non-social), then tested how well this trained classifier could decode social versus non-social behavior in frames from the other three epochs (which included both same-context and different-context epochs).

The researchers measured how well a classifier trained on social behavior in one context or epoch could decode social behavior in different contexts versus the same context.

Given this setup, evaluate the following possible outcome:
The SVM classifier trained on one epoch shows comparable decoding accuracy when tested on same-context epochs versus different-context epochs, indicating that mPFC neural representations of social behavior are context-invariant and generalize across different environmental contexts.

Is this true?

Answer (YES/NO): YES